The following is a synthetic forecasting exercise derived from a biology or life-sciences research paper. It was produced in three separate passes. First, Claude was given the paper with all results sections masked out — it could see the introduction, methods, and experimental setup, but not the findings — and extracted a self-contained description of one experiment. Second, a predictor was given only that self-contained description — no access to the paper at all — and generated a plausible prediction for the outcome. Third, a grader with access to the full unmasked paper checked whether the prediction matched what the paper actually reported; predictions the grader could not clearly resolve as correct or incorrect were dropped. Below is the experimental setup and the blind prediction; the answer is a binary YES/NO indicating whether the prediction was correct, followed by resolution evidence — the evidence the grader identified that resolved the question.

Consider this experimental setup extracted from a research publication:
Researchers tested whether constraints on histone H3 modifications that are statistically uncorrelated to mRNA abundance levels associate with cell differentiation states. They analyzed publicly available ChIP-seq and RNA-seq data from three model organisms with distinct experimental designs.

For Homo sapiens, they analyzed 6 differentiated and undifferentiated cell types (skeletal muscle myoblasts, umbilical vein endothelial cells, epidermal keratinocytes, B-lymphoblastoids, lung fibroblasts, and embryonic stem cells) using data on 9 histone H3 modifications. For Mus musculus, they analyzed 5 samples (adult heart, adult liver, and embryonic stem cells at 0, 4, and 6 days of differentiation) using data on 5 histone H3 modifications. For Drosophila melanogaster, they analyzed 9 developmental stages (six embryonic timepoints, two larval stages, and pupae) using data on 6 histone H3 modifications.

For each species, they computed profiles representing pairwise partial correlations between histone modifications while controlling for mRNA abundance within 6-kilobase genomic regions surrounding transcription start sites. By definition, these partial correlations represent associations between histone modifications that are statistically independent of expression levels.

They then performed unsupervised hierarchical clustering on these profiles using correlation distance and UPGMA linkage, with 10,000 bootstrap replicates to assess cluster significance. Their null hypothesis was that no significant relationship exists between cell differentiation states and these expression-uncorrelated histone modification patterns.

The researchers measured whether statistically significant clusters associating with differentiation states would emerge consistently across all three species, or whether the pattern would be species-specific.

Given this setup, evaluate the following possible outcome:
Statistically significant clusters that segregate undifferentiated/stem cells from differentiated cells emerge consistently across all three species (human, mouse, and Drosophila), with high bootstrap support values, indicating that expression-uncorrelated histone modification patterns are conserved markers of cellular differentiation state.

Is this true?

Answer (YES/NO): YES